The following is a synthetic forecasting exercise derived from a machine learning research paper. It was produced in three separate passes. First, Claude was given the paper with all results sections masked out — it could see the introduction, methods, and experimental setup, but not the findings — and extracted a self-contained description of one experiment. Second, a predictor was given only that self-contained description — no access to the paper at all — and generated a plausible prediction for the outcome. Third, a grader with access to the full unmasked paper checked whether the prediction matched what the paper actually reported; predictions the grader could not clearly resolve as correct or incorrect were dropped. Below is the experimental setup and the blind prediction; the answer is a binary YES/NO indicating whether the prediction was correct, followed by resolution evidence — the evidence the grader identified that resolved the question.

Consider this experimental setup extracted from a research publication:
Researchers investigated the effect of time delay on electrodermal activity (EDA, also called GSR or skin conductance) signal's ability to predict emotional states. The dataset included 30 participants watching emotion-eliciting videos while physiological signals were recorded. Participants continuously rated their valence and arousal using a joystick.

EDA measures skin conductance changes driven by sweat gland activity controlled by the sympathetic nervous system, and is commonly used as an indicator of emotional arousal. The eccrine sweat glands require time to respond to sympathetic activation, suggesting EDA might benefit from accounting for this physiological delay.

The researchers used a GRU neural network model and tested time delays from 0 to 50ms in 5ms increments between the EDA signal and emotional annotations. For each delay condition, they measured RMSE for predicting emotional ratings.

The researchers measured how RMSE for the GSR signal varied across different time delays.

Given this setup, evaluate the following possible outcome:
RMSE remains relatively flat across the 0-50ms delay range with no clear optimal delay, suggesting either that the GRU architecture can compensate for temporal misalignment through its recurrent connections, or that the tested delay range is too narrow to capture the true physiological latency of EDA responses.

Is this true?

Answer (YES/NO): NO